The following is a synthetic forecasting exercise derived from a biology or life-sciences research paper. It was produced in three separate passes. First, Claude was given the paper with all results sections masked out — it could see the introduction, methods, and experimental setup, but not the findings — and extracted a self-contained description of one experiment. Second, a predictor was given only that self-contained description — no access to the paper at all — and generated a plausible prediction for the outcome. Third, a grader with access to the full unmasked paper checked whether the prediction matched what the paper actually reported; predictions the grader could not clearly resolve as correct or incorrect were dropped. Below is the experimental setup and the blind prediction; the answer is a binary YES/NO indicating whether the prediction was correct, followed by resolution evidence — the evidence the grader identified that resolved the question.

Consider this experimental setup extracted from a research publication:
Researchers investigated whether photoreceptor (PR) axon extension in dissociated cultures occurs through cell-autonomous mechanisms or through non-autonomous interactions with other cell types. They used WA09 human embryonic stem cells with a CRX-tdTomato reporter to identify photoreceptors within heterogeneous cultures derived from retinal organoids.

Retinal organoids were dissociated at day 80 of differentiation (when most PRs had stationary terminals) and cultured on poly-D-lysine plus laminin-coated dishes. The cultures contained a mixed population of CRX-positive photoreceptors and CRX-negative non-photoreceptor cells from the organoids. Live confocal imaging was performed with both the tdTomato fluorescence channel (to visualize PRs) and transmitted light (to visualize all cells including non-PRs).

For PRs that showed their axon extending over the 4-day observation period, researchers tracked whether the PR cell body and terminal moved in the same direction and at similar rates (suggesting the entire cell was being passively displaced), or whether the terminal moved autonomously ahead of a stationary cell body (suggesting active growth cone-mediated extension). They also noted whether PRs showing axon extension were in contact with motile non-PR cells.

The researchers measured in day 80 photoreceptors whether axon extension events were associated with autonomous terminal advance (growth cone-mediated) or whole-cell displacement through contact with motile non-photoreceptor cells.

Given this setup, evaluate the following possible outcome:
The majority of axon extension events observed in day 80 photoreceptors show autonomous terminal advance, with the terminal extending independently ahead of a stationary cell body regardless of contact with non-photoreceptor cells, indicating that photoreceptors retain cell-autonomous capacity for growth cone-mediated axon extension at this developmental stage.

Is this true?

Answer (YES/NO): NO